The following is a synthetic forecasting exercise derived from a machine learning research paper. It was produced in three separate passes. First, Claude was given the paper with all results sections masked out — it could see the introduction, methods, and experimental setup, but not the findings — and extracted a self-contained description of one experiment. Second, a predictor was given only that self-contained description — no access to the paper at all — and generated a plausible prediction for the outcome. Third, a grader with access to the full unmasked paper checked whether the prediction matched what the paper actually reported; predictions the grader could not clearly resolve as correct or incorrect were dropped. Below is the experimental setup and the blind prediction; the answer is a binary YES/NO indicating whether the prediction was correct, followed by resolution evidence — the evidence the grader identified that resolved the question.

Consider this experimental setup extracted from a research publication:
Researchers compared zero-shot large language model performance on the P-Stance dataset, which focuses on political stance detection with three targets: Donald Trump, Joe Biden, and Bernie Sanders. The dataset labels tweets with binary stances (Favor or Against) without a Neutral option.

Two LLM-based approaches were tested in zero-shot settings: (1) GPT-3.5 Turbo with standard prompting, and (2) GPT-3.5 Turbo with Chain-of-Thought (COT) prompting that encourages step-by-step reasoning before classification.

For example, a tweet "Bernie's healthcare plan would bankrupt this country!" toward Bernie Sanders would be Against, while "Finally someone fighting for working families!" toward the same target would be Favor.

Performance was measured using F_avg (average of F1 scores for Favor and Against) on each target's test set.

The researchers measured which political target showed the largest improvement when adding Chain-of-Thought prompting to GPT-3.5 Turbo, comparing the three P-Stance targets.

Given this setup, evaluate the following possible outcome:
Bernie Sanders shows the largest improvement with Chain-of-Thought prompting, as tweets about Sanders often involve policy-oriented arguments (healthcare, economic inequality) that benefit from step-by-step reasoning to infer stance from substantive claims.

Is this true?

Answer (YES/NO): YES